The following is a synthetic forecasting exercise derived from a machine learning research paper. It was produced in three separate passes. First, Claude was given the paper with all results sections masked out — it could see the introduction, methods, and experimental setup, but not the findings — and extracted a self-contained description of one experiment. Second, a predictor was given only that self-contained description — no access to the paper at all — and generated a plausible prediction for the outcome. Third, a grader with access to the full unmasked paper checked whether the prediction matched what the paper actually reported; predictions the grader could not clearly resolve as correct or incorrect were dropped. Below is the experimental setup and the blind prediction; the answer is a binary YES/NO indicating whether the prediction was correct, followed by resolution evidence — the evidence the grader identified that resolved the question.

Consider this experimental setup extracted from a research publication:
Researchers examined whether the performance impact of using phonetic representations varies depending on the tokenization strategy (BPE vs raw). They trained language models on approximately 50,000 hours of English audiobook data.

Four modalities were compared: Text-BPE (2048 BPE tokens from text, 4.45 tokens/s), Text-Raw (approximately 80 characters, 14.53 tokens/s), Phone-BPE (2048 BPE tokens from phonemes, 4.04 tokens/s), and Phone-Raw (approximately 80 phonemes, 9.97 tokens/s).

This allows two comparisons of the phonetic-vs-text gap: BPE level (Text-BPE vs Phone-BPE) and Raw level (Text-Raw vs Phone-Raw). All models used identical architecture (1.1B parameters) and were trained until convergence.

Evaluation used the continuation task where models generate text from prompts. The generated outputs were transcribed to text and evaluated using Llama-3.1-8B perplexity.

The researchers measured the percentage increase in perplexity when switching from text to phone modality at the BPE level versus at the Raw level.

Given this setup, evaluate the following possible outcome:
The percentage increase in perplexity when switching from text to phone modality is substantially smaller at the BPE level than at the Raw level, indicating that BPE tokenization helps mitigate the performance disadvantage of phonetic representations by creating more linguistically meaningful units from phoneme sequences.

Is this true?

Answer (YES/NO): YES